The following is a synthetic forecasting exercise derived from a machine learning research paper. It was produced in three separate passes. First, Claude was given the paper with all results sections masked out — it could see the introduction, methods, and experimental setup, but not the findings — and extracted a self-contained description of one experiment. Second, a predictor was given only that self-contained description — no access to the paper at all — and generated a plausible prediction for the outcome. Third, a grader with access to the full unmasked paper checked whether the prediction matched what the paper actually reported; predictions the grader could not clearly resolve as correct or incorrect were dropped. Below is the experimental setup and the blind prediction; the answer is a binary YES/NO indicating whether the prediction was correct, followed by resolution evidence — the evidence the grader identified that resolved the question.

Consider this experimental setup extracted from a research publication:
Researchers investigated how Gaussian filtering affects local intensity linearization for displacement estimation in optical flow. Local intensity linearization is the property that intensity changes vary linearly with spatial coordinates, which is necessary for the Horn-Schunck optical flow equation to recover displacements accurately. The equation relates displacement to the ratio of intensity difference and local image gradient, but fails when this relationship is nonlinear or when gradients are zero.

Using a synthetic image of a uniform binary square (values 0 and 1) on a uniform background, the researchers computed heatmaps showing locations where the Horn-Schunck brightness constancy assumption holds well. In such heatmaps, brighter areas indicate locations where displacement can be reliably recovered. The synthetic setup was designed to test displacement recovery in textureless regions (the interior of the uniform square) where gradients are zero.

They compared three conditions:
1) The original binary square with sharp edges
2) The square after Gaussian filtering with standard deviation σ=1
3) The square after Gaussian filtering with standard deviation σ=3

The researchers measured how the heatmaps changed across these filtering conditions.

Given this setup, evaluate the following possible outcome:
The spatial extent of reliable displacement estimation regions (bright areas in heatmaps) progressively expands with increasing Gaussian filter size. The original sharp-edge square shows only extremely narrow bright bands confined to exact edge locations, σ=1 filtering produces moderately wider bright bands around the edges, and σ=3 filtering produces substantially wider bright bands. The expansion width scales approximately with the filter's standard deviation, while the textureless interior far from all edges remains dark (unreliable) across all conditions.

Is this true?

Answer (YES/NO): NO